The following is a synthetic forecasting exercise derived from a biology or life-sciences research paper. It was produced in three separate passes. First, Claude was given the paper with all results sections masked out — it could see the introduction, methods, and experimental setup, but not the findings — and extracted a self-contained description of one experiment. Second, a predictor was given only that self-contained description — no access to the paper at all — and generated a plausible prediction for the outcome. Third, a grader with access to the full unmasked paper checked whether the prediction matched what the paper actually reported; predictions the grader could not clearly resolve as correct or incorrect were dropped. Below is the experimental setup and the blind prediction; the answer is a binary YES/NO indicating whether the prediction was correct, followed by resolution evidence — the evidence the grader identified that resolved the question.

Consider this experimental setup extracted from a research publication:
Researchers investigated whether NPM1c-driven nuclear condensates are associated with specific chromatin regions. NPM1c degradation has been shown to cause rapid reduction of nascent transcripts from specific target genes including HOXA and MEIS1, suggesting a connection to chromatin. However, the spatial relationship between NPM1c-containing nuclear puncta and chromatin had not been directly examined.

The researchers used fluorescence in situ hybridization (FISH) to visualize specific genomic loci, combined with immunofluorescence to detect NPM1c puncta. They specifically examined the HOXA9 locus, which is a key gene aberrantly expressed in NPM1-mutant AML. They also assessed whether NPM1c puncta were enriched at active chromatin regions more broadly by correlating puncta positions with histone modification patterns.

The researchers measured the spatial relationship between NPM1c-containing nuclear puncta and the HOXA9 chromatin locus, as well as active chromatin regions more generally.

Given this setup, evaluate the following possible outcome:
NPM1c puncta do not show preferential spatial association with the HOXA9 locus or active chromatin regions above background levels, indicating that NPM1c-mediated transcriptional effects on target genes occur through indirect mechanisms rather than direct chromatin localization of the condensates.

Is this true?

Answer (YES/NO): NO